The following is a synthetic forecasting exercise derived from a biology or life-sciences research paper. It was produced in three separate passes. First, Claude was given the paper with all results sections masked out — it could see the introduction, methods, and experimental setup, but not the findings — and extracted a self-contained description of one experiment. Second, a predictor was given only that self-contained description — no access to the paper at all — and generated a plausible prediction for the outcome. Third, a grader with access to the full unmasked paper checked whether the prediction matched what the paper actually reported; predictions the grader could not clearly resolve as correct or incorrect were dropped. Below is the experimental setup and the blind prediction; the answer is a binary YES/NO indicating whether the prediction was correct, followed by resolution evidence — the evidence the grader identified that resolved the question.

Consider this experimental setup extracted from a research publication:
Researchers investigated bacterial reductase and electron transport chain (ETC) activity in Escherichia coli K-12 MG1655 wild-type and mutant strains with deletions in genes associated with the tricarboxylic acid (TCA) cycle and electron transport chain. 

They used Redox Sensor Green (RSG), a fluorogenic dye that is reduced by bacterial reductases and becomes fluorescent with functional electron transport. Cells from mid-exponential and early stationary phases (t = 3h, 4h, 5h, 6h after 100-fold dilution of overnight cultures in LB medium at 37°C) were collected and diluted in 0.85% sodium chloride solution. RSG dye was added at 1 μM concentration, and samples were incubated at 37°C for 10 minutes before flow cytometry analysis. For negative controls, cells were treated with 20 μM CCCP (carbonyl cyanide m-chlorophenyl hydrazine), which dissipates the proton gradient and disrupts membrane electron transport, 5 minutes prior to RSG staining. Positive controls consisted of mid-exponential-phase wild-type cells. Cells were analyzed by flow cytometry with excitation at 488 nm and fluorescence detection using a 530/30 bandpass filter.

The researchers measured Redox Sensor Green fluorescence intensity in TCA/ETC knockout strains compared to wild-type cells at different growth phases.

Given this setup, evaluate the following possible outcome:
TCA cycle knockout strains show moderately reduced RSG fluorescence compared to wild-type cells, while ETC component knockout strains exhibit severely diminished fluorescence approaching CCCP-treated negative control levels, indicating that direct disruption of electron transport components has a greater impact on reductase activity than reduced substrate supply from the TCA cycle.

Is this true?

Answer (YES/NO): NO